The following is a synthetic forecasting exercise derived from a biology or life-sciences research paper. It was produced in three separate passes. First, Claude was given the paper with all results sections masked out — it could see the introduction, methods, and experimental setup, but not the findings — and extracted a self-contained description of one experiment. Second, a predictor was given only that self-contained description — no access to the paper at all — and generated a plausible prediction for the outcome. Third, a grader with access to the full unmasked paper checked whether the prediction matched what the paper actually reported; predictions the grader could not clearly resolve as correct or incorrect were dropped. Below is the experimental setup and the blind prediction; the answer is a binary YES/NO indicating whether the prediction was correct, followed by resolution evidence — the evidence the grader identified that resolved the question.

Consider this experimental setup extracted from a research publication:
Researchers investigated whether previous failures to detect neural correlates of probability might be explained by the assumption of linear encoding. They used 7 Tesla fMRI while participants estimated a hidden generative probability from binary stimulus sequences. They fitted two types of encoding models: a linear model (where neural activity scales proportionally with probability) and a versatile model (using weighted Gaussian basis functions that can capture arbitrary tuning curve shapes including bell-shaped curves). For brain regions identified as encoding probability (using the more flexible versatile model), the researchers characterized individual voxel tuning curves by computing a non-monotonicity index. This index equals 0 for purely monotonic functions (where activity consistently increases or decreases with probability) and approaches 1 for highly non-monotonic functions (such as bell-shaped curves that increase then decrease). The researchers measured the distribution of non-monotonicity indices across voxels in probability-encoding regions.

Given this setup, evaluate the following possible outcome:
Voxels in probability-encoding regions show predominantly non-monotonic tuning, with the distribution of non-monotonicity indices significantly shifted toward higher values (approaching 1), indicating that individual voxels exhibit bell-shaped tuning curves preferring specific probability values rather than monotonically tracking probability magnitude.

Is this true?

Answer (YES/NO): NO